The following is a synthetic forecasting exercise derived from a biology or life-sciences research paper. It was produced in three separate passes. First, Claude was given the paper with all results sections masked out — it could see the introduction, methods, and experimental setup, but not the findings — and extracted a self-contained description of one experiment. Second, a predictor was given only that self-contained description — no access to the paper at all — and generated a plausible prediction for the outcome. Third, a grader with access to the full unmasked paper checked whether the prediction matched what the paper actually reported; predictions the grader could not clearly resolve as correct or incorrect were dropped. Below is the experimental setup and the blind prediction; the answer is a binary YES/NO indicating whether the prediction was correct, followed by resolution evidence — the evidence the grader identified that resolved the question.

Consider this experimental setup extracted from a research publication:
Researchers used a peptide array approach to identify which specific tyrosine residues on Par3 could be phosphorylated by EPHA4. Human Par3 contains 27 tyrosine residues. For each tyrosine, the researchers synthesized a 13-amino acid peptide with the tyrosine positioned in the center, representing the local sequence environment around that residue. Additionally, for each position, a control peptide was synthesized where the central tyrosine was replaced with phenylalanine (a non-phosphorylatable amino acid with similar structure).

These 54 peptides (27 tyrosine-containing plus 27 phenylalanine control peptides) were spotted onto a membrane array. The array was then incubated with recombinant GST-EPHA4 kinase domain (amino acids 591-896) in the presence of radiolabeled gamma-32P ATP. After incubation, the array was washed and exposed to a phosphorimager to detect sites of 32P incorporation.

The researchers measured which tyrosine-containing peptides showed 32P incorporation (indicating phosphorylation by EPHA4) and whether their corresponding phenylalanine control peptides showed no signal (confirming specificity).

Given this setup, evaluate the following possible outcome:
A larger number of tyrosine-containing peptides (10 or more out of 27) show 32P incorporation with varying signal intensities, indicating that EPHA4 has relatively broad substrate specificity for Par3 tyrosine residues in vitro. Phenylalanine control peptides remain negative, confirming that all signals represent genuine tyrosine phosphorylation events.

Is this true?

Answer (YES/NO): NO